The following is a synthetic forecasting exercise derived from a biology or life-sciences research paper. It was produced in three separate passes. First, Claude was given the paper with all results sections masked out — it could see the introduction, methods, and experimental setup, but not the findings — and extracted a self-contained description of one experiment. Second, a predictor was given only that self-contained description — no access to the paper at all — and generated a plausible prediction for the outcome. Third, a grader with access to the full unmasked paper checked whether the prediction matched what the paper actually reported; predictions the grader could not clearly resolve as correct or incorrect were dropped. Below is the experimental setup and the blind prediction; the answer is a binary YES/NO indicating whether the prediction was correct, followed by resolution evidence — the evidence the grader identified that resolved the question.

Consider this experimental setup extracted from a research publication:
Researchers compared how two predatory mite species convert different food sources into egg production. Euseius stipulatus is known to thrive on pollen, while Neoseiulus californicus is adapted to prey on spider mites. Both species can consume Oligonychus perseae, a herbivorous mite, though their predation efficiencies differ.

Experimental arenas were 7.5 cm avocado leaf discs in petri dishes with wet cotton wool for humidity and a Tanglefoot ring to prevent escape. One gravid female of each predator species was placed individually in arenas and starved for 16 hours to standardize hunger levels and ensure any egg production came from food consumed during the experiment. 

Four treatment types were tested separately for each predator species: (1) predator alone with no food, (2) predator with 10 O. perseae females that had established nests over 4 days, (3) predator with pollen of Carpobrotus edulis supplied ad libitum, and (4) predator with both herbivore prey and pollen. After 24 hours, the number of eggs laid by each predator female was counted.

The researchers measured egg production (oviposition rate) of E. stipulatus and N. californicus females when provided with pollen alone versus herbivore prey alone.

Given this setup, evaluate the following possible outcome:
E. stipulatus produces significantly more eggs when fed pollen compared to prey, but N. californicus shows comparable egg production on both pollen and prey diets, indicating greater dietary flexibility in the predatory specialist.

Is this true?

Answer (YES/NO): NO